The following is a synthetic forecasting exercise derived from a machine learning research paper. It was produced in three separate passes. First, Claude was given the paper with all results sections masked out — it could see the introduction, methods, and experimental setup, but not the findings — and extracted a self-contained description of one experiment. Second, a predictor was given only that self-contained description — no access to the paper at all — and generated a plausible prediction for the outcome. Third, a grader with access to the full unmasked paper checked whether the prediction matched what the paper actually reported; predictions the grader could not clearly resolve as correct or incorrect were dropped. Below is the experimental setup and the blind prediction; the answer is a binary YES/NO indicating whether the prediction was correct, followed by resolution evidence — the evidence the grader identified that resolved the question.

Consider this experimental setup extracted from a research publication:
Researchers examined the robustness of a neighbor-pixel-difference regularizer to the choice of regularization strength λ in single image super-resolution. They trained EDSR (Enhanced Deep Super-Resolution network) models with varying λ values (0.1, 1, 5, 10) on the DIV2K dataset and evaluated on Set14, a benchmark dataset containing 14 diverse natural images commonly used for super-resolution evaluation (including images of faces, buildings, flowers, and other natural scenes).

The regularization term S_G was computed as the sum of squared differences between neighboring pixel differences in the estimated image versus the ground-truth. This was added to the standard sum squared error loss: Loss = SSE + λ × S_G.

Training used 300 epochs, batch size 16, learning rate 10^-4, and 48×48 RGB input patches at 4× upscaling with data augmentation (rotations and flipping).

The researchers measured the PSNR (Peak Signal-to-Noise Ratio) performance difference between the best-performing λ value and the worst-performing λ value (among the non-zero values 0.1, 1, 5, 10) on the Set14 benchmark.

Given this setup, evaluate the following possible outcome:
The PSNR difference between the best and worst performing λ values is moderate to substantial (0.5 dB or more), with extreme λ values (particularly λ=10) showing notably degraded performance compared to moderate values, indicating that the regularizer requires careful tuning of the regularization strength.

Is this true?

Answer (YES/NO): NO